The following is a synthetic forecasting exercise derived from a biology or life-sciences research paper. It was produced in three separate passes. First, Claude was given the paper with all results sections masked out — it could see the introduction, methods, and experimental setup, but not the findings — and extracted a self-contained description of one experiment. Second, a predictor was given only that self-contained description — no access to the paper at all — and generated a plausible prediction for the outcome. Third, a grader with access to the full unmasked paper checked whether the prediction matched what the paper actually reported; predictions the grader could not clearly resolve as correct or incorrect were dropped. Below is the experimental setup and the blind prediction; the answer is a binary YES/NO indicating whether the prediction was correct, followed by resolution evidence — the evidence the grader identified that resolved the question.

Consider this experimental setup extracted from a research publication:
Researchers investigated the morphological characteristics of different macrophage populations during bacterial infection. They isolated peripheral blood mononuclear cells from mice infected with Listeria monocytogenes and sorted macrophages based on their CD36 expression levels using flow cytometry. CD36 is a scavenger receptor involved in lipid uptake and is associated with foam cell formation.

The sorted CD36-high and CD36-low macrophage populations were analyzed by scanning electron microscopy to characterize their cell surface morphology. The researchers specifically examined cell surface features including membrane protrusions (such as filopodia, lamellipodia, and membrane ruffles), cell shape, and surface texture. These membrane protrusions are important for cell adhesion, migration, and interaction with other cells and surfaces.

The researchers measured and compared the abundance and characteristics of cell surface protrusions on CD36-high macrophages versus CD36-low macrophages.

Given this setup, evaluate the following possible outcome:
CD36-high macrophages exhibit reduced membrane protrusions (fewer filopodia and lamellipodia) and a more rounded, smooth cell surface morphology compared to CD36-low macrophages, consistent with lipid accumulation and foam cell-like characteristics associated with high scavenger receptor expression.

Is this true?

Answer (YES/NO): NO